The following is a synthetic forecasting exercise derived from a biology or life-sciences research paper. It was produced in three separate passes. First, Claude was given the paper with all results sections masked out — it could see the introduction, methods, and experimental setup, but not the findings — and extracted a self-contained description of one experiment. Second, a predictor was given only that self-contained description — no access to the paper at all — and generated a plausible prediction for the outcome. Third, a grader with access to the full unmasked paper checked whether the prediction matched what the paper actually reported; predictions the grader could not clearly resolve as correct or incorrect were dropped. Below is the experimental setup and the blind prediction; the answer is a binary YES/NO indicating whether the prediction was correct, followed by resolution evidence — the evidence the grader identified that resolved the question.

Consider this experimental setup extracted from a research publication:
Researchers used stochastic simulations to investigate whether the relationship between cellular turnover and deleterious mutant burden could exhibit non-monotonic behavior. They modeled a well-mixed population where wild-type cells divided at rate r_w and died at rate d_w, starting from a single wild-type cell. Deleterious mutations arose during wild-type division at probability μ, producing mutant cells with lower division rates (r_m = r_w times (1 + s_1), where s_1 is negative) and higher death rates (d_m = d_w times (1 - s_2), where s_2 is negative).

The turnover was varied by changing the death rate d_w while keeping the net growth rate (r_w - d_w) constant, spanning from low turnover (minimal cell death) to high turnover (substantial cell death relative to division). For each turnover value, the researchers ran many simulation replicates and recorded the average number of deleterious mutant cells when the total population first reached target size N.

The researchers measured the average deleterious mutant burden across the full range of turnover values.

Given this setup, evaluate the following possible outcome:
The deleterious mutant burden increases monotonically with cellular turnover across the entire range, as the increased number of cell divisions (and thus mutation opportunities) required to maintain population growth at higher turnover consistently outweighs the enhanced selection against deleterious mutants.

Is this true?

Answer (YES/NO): NO